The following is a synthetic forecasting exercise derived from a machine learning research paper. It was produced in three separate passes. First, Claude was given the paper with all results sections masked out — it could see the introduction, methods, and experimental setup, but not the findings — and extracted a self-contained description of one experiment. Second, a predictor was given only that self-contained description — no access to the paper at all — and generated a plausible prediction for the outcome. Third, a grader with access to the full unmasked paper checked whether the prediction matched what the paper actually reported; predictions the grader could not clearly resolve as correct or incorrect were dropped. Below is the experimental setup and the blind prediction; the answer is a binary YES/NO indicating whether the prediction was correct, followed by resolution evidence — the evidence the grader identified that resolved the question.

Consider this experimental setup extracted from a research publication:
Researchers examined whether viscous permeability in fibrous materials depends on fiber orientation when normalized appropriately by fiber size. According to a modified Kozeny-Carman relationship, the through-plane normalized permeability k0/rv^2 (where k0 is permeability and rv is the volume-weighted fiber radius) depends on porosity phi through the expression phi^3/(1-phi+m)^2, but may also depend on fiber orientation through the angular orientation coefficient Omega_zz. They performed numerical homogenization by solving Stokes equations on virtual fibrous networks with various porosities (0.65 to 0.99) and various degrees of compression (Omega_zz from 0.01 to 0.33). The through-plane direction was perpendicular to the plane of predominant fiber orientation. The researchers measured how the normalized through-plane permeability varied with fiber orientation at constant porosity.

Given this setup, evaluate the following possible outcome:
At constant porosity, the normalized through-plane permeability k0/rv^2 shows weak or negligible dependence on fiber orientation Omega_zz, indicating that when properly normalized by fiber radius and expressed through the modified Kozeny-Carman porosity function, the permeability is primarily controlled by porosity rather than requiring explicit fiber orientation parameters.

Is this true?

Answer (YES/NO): NO